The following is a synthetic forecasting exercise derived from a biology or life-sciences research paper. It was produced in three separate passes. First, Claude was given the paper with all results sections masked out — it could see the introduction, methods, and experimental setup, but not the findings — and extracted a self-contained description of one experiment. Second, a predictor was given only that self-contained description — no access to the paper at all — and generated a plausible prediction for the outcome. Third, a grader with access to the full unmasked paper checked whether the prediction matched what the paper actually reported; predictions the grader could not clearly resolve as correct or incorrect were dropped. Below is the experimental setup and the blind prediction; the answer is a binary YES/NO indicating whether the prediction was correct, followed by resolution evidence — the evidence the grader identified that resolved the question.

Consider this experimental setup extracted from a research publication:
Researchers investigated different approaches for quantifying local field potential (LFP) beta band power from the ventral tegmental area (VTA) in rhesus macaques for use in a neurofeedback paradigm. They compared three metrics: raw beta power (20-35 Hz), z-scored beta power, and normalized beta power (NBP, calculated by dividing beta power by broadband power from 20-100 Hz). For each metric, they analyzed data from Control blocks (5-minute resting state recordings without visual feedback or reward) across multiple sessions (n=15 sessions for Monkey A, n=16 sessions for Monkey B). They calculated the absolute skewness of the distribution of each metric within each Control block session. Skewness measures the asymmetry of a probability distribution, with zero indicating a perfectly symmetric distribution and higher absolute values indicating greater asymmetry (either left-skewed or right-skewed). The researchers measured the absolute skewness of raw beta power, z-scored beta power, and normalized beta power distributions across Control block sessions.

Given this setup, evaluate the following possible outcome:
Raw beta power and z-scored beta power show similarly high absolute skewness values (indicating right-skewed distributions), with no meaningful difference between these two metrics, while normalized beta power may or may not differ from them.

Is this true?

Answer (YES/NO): NO